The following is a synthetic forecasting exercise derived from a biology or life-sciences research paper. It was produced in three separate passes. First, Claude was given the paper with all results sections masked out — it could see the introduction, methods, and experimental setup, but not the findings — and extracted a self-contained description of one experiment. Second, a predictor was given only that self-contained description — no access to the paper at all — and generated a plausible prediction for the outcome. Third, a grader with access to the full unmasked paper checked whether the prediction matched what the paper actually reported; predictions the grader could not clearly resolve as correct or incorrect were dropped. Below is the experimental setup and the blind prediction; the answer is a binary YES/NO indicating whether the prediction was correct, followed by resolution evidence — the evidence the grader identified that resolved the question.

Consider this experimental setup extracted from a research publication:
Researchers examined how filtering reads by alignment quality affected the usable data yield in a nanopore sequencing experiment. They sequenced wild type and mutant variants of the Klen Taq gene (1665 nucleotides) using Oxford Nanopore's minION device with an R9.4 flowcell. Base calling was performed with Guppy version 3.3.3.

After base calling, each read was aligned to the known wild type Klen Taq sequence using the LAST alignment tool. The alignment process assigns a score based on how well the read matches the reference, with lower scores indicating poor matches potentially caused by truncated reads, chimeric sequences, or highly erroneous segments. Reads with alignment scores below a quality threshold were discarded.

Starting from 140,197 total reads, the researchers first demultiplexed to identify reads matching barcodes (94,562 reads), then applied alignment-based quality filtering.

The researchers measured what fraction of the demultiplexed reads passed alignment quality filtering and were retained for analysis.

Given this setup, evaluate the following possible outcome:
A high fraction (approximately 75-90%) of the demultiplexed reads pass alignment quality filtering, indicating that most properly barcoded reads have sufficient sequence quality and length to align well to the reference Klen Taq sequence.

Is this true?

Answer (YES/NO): NO